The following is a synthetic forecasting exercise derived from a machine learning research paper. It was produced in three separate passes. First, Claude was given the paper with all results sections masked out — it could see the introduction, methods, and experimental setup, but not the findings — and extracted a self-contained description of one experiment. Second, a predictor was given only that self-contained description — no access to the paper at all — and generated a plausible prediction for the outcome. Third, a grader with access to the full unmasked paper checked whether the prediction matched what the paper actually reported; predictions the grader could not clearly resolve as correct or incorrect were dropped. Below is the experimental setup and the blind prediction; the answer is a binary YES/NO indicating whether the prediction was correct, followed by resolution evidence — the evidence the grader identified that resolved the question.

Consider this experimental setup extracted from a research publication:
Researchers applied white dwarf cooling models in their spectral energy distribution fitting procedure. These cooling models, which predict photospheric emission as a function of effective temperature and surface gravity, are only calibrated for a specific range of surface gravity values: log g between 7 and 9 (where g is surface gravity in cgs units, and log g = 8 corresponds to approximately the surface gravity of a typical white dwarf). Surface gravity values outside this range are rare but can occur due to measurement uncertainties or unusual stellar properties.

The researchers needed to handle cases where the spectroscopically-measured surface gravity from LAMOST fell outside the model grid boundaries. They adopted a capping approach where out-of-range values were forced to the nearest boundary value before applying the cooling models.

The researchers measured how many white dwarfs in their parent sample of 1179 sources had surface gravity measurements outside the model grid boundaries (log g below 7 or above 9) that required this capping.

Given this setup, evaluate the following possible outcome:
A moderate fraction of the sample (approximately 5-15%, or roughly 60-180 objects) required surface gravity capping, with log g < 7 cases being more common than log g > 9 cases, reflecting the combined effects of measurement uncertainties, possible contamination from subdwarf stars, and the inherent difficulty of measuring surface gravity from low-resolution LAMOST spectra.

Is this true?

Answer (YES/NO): NO